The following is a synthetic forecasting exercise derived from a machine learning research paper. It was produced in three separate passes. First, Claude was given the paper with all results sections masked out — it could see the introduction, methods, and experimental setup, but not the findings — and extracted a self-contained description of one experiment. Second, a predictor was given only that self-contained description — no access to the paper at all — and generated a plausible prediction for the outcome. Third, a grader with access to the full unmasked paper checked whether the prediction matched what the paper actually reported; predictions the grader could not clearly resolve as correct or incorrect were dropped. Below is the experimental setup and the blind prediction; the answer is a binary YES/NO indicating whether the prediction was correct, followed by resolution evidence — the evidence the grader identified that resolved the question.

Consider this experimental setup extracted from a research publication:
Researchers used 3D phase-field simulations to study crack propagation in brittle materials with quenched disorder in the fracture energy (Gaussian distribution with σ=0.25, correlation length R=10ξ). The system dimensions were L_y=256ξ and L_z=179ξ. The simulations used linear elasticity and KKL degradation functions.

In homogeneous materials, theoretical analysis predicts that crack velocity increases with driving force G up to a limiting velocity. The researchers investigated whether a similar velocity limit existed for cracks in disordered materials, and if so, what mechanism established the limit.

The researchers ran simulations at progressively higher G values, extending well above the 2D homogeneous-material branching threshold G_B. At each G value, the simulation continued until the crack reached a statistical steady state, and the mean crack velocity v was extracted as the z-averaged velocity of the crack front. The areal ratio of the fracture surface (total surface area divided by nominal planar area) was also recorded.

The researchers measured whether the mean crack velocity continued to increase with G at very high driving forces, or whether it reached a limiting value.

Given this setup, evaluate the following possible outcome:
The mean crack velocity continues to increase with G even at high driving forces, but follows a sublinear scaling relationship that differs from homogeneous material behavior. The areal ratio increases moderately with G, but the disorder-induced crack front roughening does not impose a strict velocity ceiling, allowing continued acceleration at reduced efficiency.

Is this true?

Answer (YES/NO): NO